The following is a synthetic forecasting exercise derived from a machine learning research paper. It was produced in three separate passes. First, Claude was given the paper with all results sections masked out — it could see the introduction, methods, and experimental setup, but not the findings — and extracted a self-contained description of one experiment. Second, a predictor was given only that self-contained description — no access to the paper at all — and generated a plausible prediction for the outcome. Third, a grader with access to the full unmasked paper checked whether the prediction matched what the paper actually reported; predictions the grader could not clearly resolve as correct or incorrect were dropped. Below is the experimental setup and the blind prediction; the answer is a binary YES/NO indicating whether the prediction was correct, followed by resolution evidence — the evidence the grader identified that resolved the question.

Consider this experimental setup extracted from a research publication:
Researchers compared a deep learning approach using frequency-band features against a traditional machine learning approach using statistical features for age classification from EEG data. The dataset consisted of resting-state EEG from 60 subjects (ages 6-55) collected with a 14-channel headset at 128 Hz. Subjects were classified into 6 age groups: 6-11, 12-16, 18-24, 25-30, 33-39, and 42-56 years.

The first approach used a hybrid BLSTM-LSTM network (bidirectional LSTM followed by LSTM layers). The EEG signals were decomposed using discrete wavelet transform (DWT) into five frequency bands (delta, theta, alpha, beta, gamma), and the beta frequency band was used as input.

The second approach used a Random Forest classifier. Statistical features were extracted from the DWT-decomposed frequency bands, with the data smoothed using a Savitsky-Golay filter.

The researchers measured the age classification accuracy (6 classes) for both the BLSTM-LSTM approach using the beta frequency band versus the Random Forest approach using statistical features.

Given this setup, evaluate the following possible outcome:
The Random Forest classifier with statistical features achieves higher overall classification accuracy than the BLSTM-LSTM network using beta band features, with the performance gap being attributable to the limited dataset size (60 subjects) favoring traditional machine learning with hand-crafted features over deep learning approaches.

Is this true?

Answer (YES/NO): NO